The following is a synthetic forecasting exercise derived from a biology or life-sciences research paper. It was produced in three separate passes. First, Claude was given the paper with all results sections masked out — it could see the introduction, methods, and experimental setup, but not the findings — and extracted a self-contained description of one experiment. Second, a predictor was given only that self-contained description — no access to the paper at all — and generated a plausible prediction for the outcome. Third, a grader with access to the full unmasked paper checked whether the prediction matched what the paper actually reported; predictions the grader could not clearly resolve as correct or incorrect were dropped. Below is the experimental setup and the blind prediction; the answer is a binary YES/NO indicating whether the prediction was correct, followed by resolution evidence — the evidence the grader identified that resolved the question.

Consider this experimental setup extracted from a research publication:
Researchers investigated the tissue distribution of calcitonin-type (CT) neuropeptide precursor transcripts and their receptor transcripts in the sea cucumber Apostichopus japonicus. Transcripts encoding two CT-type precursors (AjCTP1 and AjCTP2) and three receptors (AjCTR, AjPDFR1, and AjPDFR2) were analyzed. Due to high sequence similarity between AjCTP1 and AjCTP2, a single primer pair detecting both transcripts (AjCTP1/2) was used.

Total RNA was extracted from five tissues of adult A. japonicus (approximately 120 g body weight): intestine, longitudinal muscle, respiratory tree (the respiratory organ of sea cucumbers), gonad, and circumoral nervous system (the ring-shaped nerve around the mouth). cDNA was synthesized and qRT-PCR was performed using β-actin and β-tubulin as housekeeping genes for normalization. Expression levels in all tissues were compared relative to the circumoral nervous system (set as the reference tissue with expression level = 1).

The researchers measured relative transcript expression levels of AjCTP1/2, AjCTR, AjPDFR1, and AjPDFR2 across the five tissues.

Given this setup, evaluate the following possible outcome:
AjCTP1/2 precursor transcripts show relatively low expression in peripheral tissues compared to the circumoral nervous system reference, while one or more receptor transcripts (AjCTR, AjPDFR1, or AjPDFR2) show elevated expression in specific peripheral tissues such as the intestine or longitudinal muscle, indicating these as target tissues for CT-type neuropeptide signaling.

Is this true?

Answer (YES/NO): YES